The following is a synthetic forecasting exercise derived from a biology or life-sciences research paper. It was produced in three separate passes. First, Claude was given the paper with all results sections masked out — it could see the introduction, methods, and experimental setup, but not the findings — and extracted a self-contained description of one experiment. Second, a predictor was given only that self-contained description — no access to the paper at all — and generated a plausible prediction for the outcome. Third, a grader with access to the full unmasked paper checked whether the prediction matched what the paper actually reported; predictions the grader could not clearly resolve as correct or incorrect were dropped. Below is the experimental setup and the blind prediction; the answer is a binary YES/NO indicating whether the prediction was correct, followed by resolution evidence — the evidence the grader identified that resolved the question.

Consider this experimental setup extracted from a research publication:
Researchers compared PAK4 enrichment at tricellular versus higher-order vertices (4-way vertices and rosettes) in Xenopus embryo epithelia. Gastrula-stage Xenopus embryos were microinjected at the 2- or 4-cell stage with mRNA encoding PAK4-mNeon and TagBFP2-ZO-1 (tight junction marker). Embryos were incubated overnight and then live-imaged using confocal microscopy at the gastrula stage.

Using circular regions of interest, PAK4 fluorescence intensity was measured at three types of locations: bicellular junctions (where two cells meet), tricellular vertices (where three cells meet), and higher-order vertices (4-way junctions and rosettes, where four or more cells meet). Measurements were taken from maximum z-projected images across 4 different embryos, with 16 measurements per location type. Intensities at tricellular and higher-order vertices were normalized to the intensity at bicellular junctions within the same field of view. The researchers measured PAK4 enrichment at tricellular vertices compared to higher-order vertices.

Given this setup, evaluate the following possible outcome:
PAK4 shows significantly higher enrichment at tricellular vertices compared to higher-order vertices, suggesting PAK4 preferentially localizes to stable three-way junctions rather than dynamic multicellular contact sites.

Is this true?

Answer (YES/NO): NO